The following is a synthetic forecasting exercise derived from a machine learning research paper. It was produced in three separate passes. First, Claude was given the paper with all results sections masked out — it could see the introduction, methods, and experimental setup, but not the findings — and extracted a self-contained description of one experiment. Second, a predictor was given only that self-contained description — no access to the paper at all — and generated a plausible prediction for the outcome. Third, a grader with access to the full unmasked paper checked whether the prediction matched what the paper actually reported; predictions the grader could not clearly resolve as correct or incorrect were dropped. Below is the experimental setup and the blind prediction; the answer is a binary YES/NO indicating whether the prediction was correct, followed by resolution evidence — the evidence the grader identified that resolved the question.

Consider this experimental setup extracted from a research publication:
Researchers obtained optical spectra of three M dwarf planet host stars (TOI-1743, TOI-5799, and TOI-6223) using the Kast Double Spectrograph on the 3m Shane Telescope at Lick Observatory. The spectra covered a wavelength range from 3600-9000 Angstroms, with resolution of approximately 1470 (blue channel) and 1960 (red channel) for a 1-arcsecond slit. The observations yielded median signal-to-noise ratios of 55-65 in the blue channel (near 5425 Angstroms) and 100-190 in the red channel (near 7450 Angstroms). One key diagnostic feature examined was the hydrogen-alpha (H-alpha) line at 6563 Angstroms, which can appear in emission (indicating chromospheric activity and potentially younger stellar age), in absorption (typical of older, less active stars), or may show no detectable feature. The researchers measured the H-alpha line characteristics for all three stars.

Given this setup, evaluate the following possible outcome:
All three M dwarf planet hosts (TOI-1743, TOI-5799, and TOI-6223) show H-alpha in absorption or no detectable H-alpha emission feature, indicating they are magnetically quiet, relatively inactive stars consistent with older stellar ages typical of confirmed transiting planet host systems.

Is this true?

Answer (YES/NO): NO